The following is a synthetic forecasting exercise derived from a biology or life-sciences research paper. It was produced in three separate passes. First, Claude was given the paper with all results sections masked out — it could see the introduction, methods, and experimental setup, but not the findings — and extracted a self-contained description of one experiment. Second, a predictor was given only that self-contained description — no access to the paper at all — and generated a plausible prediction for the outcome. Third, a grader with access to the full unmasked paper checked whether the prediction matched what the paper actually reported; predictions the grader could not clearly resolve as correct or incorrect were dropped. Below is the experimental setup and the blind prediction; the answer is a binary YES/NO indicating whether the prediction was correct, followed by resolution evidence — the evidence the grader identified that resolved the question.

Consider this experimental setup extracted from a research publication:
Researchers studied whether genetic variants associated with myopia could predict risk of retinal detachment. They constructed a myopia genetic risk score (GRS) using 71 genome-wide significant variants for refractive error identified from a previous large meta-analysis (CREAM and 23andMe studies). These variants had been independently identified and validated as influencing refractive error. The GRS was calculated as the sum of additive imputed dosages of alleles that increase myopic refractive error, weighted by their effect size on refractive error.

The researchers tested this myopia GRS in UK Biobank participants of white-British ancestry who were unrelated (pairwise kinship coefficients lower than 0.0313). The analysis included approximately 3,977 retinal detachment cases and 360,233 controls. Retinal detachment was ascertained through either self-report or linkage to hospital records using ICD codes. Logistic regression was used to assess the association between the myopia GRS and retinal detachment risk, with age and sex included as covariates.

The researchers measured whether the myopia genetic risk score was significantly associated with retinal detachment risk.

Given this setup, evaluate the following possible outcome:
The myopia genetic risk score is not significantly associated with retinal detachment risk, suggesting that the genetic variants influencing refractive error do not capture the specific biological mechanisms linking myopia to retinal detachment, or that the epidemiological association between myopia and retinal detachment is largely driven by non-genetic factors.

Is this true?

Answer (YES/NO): NO